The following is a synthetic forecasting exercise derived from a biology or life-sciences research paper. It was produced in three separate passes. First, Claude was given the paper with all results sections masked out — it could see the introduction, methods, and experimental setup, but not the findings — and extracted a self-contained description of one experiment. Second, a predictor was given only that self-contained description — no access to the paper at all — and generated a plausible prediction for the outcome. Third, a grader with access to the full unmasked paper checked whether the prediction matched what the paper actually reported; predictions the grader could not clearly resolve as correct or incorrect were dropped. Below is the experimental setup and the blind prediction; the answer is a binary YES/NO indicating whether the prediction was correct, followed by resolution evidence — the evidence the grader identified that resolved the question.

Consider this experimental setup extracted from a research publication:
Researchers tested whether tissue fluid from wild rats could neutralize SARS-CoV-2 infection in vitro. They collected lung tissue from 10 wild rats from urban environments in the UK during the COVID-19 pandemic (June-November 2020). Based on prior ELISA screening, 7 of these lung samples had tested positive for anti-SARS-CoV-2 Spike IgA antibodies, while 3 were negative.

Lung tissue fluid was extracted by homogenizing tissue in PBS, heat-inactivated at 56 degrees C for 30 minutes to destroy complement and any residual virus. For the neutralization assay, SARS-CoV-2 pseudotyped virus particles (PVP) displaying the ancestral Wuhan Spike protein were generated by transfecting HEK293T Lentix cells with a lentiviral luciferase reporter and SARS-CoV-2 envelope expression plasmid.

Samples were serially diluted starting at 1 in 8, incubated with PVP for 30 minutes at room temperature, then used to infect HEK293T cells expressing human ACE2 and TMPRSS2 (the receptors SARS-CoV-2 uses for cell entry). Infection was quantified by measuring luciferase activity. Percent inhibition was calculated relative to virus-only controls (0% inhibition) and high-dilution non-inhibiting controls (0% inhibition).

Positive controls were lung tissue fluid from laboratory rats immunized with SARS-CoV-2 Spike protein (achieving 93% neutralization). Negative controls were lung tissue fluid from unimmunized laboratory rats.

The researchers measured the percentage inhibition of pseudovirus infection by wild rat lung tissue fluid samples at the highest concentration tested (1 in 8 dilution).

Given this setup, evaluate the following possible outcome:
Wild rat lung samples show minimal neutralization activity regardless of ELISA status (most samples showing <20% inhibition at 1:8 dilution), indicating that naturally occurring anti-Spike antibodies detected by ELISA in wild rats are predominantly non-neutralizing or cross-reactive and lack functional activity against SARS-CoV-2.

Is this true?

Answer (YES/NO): NO